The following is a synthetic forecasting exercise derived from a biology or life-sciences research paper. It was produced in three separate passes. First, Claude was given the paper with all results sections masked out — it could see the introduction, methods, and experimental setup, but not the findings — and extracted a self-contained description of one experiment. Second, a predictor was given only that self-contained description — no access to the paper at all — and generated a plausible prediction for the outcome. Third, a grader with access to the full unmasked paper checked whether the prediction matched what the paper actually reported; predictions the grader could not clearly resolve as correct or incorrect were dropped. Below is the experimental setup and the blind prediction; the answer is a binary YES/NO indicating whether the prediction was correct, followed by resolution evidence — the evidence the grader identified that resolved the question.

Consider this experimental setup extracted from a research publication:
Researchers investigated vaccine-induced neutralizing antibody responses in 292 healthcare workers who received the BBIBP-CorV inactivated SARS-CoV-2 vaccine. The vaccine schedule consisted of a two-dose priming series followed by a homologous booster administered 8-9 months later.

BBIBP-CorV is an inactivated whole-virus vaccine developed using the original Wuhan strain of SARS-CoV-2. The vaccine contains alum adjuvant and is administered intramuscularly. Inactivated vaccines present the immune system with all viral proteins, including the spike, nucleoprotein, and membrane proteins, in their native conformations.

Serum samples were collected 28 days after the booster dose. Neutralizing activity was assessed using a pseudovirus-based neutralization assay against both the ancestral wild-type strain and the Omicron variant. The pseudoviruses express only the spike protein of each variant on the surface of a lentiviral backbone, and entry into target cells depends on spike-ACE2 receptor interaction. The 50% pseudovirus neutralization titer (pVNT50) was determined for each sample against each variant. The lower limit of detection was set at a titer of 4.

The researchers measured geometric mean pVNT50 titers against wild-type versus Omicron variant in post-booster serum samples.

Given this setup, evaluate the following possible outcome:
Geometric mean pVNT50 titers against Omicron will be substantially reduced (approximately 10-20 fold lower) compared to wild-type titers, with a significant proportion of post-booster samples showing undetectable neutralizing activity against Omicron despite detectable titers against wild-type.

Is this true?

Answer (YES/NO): YES